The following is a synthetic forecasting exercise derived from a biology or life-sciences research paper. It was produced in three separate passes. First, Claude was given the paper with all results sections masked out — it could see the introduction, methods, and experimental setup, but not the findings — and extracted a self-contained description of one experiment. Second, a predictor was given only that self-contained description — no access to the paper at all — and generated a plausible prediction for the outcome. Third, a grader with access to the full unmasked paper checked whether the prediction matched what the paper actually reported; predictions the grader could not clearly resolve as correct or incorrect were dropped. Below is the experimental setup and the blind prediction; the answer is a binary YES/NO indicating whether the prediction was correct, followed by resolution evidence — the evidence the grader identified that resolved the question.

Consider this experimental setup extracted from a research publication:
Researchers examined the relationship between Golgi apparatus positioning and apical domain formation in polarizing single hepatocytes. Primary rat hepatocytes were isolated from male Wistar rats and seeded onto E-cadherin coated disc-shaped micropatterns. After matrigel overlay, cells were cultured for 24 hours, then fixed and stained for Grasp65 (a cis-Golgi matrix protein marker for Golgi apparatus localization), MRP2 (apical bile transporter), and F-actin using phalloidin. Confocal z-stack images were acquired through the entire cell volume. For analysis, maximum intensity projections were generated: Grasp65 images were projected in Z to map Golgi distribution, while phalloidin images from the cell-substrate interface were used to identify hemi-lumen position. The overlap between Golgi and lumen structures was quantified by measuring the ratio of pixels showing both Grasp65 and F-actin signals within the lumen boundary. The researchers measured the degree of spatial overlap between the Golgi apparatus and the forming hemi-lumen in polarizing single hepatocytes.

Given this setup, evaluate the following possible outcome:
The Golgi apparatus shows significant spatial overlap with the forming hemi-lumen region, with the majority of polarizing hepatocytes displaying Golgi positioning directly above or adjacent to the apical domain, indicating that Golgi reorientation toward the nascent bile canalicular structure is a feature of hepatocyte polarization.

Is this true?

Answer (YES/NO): YES